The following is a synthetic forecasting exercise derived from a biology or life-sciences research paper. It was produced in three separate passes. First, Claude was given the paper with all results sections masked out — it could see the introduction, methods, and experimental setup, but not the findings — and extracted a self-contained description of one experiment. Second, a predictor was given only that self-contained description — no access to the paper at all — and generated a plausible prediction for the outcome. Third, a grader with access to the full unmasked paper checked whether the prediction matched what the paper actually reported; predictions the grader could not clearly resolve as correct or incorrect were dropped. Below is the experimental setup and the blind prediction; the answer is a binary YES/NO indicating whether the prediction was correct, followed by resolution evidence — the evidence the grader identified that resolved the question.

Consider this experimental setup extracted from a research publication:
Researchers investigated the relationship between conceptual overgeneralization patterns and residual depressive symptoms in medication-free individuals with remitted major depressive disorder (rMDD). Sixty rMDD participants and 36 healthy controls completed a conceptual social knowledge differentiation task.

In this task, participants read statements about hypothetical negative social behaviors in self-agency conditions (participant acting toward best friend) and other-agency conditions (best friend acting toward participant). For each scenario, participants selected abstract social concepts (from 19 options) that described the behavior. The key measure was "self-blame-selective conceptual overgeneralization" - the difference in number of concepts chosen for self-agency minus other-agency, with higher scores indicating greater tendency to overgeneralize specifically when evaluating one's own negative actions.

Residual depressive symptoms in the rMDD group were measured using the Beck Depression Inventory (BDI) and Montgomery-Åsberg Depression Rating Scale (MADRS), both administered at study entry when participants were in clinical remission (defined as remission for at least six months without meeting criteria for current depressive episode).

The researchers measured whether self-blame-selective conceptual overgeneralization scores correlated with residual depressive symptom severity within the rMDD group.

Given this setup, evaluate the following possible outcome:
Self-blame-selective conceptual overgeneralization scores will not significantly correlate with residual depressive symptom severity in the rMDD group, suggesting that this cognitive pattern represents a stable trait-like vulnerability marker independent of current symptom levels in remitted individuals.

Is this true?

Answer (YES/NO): YES